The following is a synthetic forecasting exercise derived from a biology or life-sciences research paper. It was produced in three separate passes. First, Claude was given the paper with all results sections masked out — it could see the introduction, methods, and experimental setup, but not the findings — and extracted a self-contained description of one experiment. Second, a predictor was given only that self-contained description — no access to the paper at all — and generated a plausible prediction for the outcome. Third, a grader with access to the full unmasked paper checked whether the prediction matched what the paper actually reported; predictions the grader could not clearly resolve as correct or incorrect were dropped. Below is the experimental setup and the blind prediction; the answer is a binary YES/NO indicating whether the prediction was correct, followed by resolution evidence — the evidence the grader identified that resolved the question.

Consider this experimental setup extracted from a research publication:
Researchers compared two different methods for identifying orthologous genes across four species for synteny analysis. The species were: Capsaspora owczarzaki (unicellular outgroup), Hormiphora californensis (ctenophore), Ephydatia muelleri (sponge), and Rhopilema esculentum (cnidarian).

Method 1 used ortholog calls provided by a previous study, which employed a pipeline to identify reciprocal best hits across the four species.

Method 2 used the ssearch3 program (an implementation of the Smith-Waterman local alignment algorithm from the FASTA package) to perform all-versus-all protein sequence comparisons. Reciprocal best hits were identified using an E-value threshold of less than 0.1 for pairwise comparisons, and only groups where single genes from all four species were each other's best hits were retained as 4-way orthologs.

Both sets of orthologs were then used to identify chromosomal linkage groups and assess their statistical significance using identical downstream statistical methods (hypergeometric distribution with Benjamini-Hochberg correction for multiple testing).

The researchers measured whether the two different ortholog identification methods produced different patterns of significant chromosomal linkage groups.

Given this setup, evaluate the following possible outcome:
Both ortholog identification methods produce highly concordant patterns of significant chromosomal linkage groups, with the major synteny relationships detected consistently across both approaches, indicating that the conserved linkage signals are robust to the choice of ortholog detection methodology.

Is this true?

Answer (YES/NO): YES